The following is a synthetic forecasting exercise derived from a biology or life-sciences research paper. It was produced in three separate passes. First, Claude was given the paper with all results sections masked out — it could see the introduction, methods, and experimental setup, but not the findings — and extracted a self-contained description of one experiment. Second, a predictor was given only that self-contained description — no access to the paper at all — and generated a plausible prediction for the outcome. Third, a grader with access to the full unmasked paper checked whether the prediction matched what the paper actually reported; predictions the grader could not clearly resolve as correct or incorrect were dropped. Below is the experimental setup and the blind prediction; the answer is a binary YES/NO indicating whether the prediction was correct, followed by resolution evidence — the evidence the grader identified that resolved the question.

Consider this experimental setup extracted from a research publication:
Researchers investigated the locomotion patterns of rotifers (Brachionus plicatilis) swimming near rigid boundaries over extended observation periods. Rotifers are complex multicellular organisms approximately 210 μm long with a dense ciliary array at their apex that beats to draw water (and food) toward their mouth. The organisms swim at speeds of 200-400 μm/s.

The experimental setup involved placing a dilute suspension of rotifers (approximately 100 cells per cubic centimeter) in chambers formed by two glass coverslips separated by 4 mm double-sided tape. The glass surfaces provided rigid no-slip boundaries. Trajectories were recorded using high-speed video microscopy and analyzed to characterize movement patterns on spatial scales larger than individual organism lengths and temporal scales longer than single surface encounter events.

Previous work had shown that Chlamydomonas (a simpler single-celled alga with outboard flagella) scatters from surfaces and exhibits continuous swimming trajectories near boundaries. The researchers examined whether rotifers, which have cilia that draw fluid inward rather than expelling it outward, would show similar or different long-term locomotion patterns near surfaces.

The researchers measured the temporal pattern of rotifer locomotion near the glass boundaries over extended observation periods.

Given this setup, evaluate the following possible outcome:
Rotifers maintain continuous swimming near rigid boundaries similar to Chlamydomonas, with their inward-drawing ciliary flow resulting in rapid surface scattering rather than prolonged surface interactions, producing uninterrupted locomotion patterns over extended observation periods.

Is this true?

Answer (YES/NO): NO